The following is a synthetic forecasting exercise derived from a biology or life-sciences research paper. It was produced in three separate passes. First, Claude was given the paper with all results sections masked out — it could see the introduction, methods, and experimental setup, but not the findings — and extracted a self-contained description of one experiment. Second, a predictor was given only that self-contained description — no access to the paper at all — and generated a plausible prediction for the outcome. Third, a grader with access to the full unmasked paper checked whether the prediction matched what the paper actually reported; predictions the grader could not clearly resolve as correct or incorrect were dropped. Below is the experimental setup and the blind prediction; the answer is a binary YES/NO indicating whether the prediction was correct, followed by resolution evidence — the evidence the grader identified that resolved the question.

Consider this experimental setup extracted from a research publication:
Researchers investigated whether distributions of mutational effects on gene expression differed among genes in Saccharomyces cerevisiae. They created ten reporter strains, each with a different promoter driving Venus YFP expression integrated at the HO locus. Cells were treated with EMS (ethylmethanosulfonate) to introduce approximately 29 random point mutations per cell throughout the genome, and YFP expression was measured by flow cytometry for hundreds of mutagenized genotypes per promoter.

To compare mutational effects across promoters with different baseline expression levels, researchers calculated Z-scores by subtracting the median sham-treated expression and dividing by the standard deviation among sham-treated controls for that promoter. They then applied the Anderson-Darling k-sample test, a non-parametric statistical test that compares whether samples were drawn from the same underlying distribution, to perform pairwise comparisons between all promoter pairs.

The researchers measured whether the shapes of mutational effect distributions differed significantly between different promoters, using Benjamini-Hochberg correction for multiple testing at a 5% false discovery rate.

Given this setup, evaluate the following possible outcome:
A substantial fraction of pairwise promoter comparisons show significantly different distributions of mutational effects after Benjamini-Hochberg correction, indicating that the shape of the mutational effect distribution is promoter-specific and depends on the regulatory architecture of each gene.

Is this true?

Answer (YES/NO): NO